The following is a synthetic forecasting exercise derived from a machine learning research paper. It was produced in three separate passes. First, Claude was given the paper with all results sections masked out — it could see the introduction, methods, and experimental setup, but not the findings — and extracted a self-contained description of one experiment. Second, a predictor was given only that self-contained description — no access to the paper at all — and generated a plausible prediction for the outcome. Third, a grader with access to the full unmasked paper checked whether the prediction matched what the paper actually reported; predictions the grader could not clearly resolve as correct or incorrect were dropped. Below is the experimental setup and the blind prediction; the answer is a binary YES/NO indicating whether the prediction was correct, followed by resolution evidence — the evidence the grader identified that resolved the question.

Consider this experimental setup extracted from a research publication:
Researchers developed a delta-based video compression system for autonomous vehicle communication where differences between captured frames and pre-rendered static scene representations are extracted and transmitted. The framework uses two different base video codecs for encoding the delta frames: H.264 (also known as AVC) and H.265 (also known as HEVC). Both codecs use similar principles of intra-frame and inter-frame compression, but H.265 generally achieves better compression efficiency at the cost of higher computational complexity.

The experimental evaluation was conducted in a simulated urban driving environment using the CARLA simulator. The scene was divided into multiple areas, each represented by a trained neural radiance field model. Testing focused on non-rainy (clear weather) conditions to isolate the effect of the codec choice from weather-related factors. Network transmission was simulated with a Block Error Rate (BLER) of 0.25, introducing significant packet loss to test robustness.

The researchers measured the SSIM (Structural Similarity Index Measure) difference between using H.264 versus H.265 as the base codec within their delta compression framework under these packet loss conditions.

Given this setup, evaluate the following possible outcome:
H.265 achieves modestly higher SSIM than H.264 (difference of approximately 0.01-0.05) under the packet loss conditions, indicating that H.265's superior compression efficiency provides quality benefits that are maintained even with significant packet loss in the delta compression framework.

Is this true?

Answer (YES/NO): NO